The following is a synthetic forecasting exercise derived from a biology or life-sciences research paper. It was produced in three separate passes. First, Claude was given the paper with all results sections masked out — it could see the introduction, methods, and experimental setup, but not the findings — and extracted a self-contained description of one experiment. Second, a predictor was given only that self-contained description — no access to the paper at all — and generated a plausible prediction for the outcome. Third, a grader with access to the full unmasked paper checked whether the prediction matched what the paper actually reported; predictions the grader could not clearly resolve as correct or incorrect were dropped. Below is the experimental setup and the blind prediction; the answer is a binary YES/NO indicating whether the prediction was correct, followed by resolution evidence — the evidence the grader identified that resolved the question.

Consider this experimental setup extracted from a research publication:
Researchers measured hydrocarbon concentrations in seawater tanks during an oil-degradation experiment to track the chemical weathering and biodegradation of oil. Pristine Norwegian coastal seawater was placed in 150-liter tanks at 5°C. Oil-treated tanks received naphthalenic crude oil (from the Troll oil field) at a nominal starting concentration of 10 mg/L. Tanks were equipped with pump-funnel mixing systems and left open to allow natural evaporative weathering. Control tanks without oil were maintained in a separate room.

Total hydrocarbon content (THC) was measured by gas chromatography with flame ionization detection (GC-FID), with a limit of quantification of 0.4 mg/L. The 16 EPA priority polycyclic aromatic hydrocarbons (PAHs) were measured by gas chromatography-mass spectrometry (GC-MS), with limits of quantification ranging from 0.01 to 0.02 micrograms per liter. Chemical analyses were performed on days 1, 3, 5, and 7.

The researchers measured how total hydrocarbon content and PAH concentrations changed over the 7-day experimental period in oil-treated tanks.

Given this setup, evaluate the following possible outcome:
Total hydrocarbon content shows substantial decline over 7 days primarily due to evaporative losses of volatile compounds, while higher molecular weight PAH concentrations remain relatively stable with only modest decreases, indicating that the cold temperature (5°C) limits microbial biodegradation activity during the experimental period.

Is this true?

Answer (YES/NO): NO